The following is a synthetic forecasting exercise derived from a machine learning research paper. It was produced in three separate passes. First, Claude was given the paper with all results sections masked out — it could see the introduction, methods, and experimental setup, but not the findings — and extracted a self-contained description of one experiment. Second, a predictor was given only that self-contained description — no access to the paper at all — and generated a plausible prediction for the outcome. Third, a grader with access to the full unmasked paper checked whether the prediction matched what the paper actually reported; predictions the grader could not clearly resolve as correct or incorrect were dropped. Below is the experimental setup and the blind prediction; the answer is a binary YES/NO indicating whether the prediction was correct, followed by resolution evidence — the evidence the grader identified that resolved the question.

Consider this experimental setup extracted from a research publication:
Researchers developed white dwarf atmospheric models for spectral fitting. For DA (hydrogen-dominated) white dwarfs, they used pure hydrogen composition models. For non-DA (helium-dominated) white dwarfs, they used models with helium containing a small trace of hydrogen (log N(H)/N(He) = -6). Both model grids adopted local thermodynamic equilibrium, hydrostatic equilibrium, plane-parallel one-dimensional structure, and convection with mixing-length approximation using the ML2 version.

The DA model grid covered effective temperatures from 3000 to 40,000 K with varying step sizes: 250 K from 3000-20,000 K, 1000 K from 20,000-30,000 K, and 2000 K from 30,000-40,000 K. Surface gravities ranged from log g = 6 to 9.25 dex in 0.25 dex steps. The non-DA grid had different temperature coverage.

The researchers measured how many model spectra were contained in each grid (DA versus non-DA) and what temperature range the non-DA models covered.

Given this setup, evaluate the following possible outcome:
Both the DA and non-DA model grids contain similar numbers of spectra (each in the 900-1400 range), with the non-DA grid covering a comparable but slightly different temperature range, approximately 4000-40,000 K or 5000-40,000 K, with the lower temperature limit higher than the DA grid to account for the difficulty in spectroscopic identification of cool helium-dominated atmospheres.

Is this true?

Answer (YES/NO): NO